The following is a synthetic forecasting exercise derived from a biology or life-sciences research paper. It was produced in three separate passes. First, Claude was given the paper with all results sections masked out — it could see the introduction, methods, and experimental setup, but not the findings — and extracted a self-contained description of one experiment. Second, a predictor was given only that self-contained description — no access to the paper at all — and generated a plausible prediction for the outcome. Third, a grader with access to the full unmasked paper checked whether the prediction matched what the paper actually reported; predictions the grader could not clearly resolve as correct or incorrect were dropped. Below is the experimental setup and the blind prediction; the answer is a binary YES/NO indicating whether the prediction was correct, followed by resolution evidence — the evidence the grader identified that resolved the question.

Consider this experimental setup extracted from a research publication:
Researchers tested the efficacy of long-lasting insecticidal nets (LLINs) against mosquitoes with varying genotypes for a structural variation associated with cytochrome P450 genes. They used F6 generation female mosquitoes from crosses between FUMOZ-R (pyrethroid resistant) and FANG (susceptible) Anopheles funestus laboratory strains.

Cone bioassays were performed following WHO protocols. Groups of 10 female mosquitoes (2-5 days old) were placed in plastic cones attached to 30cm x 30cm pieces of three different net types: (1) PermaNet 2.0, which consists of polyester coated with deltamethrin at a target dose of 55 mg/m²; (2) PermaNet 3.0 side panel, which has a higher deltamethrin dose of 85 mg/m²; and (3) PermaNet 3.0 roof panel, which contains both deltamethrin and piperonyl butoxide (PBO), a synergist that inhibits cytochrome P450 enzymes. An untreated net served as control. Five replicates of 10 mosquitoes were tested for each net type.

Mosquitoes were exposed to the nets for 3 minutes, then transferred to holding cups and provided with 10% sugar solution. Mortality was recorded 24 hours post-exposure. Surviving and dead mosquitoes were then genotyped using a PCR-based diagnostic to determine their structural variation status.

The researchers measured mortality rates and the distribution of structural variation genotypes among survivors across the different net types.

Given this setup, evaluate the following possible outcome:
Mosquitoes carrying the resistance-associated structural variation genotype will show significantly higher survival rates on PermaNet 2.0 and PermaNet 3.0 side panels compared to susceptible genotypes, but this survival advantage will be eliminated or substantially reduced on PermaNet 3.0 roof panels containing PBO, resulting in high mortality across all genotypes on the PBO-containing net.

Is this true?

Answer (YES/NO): YES